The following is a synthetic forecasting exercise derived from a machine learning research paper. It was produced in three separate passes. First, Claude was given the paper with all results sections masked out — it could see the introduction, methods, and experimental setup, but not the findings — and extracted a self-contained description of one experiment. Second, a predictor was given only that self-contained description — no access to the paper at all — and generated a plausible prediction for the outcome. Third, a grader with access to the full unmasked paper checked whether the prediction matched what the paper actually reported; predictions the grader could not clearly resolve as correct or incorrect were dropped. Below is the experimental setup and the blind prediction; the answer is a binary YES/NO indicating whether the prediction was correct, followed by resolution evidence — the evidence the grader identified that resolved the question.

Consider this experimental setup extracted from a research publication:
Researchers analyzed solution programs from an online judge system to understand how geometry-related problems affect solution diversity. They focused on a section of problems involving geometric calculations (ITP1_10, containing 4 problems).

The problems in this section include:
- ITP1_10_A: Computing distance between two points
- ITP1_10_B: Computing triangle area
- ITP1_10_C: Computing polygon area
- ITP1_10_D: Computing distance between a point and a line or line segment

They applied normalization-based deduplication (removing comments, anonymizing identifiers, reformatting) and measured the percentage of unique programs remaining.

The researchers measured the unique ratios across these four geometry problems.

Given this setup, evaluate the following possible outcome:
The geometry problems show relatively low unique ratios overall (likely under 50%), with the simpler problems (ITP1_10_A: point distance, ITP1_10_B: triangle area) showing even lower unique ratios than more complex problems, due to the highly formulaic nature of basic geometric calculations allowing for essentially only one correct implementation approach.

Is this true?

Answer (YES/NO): NO